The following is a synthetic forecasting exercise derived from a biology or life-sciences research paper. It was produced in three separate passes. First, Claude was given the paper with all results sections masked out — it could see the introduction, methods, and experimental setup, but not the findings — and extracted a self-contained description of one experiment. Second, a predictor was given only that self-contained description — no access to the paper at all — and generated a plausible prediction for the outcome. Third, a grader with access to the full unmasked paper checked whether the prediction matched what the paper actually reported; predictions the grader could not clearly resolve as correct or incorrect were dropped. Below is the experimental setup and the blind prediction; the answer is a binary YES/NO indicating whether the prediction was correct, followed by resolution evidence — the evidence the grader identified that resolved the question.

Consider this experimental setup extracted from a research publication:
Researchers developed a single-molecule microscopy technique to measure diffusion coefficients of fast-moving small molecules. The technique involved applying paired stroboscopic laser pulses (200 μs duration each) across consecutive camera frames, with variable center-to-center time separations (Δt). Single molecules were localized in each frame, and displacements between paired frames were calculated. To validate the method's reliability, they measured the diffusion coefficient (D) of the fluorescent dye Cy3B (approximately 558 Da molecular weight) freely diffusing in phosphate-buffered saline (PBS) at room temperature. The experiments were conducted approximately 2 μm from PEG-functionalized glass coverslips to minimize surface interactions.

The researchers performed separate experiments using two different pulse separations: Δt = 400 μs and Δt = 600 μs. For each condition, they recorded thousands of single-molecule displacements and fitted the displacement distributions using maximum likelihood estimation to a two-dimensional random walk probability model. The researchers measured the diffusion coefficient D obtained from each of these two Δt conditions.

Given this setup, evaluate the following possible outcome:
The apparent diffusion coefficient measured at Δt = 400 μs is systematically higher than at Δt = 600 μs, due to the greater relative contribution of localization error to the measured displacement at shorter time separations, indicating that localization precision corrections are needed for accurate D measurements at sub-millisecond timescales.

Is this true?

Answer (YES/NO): NO